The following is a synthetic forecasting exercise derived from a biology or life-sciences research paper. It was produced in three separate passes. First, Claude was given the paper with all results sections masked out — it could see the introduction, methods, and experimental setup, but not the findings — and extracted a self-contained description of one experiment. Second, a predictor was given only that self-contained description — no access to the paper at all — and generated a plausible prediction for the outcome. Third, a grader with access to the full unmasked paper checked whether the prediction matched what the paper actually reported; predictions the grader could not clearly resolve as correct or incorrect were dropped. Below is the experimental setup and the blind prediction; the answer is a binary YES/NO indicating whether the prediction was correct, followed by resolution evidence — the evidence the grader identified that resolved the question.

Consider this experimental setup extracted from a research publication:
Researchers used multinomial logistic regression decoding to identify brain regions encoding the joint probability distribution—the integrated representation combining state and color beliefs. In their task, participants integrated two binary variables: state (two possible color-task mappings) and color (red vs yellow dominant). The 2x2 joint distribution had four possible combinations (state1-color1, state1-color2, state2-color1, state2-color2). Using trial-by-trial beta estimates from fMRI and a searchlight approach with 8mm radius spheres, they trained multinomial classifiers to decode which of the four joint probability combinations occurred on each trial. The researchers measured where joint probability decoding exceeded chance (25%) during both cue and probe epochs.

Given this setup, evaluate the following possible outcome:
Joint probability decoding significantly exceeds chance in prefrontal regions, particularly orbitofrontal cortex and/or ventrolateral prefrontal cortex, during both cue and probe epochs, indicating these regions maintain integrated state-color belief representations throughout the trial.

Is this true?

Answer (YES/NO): NO